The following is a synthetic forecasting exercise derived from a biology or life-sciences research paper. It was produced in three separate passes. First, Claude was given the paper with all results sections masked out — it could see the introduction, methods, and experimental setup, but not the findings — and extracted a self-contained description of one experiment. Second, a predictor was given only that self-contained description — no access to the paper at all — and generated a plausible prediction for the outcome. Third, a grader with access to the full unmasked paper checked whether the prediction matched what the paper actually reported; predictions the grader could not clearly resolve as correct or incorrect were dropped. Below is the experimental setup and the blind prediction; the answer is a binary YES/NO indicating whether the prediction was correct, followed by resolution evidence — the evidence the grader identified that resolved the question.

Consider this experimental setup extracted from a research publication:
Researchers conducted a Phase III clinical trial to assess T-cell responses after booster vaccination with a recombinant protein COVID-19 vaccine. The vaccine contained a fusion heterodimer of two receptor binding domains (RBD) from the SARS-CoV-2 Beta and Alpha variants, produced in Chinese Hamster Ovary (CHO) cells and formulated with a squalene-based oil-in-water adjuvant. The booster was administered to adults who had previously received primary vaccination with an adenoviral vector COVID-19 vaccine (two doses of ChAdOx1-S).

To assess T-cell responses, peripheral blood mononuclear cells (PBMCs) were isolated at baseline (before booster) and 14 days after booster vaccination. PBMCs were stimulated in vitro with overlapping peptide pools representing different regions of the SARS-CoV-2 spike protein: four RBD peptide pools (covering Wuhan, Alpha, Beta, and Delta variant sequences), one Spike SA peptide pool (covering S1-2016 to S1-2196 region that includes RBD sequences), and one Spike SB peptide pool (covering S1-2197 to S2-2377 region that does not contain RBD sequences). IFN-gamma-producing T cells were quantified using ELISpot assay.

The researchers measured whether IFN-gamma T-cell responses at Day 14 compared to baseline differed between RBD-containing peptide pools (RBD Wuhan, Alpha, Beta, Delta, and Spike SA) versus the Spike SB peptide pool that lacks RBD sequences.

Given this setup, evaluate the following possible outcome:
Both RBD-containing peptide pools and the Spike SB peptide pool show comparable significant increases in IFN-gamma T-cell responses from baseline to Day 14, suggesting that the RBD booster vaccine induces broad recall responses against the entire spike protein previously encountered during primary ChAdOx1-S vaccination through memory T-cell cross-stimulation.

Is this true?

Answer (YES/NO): NO